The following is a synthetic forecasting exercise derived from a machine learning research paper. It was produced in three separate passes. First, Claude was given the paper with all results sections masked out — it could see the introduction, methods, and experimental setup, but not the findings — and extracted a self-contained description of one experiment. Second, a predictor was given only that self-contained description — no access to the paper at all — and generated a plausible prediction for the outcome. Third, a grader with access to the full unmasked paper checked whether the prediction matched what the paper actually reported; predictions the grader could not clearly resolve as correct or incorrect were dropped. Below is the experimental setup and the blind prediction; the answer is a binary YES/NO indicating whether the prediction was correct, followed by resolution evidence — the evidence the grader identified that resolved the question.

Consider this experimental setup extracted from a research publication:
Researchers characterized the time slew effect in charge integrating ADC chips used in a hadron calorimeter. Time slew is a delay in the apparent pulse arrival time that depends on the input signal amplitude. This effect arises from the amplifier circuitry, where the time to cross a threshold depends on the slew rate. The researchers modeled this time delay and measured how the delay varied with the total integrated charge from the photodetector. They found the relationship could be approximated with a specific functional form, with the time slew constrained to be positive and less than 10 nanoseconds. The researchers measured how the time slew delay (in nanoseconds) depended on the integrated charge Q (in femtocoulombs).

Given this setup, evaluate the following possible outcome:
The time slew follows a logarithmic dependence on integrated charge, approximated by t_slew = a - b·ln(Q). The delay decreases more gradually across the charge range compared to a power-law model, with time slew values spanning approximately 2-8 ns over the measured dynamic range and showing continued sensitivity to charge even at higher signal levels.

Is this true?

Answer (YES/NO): YES